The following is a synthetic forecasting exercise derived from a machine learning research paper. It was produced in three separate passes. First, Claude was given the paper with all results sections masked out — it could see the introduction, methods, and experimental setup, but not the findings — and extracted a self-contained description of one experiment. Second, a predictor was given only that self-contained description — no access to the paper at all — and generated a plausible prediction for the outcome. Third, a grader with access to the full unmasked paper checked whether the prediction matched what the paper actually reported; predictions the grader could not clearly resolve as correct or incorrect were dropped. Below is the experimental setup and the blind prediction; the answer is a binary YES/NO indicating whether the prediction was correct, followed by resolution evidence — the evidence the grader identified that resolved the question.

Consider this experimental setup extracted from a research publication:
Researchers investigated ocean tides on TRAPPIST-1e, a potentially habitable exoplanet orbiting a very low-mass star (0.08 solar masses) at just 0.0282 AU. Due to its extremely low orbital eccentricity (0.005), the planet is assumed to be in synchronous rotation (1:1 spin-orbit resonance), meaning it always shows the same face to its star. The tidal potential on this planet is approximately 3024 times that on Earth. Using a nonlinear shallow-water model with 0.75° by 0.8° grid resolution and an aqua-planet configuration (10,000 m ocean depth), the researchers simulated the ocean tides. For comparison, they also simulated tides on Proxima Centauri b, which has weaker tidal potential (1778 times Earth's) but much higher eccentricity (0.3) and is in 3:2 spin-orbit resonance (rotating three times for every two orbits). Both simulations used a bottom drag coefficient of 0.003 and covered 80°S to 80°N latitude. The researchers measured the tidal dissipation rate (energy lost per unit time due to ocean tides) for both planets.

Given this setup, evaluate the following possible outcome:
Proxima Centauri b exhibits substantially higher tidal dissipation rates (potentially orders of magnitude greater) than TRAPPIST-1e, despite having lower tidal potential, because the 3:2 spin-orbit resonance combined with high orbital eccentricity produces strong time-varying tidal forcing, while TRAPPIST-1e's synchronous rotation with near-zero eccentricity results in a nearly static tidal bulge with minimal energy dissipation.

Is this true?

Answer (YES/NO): YES